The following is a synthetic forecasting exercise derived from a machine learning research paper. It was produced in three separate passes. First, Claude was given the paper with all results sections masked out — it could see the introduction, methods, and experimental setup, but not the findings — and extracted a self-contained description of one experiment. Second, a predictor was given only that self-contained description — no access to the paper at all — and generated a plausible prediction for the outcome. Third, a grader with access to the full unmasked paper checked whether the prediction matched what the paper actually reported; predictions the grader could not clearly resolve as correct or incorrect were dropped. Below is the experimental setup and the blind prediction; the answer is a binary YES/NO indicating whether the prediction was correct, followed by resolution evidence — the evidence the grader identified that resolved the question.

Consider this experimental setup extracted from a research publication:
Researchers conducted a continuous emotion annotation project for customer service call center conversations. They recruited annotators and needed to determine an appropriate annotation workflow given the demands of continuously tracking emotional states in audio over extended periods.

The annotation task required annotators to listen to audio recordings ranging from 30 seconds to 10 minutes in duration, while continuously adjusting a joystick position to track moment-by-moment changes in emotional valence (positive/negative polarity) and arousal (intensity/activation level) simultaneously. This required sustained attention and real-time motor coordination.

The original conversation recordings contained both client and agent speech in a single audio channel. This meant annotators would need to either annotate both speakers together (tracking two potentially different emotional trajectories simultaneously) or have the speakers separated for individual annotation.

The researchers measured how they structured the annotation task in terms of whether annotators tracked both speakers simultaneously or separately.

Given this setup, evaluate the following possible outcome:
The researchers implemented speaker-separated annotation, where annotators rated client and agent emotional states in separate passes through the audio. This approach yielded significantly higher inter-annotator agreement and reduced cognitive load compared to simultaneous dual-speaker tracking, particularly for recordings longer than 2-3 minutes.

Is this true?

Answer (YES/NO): NO